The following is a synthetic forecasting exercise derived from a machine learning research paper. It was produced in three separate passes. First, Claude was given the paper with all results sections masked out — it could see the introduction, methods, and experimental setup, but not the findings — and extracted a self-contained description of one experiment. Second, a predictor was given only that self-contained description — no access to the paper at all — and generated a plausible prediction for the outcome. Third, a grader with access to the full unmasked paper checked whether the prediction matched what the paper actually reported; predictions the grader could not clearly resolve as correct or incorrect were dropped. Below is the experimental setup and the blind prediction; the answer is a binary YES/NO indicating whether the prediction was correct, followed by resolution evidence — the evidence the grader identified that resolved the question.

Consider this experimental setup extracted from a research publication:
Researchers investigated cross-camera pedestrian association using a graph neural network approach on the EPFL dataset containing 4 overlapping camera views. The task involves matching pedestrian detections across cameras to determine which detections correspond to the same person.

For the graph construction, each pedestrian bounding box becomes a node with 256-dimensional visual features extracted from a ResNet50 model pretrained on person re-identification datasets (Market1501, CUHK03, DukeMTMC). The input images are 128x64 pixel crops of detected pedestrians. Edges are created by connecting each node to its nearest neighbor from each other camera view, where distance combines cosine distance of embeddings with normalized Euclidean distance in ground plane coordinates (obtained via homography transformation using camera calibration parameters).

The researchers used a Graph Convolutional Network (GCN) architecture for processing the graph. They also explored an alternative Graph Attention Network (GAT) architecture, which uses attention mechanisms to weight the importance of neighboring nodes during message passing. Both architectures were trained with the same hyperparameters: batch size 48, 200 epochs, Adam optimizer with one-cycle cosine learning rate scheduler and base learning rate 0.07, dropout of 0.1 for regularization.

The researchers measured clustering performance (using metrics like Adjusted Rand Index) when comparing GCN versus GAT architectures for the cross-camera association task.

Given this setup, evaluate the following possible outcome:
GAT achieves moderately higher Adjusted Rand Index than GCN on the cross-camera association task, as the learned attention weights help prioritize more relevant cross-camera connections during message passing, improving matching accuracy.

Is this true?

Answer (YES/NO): NO